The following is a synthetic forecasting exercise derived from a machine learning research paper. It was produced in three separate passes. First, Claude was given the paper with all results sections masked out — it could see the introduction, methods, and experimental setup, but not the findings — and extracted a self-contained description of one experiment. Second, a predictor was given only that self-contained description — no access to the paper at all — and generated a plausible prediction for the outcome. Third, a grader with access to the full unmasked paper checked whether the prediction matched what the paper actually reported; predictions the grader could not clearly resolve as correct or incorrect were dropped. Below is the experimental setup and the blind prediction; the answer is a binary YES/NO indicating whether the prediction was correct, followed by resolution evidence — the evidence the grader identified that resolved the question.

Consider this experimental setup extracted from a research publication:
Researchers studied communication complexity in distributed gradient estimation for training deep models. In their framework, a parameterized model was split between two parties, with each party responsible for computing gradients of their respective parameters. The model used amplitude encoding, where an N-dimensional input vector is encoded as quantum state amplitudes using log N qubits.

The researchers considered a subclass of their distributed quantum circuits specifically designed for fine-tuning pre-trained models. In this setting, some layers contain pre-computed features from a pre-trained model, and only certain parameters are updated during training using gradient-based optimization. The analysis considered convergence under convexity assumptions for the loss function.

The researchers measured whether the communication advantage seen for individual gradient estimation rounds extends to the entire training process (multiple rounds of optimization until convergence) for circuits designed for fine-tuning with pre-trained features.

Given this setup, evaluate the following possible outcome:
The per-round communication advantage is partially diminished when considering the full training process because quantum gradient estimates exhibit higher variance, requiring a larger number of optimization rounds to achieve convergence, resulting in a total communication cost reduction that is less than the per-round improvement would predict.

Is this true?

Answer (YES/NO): NO